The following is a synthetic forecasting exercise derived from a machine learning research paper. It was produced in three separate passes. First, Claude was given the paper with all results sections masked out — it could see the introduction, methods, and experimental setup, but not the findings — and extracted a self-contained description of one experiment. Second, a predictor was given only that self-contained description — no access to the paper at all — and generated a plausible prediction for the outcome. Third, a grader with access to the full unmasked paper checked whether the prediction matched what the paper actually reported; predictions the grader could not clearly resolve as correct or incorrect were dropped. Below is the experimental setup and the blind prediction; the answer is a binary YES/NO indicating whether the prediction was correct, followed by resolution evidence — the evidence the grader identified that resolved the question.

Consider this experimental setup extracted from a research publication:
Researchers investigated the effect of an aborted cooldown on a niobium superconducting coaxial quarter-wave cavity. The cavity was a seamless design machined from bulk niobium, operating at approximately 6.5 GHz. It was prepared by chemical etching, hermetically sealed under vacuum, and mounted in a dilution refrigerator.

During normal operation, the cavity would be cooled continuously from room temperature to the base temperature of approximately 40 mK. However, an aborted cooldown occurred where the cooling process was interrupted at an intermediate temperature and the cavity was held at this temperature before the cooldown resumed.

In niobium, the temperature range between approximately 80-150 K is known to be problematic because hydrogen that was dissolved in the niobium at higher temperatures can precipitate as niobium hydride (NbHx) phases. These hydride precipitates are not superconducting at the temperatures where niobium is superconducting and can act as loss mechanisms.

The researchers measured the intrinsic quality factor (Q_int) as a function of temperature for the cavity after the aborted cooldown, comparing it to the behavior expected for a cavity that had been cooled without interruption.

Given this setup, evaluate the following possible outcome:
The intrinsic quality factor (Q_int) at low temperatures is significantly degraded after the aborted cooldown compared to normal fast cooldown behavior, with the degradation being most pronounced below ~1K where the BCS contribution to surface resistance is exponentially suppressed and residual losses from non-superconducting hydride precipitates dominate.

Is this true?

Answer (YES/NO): YES